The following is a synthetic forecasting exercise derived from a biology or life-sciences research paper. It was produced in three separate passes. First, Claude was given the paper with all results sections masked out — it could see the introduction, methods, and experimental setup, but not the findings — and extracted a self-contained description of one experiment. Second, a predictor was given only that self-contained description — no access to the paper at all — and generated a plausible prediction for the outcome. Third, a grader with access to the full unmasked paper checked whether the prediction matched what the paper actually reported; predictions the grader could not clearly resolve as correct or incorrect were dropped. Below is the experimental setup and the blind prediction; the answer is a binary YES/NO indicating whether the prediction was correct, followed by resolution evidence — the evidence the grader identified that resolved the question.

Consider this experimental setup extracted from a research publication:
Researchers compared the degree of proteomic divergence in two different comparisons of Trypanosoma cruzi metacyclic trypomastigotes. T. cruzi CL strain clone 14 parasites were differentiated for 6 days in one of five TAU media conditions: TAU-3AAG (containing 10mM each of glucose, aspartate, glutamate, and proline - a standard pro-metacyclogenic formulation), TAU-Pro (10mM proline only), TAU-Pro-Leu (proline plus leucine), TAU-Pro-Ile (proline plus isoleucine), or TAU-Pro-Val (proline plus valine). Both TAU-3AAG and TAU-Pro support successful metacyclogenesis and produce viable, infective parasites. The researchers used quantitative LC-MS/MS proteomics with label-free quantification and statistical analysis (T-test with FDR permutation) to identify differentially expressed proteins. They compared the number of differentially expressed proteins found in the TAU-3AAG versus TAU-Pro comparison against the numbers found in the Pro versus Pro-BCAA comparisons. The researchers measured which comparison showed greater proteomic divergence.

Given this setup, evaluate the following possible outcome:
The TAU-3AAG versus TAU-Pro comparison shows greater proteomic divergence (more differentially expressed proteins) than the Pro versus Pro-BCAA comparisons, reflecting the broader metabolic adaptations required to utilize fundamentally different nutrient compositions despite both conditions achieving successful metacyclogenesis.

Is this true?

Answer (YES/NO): NO